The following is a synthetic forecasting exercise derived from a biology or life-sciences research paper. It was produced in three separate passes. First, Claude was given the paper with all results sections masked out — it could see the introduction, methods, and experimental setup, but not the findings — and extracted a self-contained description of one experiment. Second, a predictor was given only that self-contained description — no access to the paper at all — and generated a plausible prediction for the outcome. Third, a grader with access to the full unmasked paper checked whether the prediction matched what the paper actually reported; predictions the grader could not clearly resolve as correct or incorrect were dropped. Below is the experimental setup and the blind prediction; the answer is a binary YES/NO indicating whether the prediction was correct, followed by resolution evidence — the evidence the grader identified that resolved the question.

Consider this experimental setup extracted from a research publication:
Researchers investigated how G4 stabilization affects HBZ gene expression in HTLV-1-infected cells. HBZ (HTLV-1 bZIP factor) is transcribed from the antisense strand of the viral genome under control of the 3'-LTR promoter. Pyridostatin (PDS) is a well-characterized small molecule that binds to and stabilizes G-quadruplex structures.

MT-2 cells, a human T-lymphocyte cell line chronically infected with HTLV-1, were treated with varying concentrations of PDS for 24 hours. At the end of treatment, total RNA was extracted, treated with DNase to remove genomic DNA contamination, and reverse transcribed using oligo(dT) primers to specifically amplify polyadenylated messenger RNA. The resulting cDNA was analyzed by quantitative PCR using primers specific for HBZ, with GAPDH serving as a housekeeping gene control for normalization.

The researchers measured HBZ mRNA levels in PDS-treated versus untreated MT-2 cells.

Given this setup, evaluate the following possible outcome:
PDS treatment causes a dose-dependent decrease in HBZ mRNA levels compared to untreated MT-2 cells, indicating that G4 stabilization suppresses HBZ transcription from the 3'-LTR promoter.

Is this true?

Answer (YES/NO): NO